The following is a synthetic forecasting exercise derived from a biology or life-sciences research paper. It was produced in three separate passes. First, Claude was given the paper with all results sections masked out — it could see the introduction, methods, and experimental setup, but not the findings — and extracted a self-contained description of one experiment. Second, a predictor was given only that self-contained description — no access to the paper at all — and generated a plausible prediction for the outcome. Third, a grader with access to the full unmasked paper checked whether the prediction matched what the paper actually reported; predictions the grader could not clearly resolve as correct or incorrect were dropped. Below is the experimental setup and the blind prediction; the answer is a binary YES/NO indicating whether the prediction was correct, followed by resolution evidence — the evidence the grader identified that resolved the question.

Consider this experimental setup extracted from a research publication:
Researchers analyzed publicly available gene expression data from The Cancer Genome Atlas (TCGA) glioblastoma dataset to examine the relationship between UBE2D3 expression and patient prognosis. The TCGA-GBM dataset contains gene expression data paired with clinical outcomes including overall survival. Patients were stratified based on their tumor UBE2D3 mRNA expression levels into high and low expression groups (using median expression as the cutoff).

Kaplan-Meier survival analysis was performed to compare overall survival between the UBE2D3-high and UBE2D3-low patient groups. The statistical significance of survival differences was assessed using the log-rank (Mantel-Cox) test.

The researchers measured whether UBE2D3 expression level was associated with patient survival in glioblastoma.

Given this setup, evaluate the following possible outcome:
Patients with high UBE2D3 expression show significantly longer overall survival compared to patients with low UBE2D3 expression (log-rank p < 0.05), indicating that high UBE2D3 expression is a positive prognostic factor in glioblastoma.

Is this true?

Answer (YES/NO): NO